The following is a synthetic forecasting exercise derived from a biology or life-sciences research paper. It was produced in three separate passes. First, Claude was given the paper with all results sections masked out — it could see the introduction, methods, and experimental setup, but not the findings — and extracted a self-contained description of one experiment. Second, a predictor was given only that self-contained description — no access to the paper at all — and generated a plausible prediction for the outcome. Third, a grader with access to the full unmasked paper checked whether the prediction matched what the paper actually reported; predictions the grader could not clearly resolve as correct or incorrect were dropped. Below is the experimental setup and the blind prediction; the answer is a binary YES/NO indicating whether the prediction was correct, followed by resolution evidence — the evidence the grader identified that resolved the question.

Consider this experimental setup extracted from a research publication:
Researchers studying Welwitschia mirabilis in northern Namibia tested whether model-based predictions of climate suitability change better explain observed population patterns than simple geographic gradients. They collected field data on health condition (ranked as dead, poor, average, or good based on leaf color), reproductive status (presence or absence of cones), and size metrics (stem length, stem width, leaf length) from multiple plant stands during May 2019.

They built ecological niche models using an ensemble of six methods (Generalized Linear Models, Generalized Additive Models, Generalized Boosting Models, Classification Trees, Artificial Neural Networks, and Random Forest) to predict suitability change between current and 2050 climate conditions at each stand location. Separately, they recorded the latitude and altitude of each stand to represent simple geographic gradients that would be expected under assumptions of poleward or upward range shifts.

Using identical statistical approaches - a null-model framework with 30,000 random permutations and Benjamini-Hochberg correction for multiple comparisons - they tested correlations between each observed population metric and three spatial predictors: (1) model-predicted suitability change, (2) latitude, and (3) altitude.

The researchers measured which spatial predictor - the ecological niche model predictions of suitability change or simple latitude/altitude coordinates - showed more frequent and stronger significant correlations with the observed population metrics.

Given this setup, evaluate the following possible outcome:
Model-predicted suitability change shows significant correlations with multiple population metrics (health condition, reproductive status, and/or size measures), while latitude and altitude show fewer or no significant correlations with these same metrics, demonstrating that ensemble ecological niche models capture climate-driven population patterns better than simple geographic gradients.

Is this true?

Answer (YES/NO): YES